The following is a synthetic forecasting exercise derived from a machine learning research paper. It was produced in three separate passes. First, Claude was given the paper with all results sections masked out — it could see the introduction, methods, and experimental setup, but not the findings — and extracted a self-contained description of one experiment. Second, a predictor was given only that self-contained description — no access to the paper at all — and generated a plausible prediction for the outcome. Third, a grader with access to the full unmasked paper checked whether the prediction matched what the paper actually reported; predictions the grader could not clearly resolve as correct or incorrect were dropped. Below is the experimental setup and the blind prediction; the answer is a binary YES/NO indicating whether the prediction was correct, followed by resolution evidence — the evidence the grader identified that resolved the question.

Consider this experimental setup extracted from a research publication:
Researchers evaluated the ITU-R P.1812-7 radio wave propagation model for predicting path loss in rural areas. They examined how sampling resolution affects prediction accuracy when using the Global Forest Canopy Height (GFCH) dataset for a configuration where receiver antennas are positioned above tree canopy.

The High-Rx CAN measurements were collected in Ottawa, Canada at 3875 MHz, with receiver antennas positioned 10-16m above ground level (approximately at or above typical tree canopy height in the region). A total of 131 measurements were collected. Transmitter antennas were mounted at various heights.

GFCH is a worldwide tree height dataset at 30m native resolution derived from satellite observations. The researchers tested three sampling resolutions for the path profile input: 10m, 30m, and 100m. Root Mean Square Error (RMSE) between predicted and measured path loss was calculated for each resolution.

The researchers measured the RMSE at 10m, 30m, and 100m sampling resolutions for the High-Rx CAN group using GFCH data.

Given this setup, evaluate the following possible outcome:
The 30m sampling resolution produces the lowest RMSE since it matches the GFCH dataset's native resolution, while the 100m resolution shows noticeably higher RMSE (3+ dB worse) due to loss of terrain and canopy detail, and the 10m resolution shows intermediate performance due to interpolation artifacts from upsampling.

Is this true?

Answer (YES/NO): NO